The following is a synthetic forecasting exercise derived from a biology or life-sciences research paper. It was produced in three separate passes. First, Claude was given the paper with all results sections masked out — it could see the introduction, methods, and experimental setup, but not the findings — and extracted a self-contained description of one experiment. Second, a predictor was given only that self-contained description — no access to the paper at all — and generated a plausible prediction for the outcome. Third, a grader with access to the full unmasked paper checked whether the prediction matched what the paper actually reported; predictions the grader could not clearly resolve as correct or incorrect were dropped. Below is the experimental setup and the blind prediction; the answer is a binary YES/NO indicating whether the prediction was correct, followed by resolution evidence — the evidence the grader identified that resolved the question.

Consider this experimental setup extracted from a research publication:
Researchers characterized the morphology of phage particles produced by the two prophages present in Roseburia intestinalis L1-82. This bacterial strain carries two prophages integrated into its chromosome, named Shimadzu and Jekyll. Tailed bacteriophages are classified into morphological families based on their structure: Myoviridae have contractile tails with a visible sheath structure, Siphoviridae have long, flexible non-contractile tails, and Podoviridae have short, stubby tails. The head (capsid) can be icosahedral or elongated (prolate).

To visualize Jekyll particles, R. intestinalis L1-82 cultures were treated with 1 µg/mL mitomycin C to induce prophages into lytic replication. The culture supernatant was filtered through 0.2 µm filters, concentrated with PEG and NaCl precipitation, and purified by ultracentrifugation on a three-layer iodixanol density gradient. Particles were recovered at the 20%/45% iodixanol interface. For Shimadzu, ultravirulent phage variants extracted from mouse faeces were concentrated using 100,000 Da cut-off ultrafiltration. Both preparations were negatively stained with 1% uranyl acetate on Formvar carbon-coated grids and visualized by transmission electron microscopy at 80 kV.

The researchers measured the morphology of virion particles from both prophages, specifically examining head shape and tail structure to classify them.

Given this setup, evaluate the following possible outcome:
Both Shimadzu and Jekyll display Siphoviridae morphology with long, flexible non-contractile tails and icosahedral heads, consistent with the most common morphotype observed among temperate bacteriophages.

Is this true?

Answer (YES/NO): NO